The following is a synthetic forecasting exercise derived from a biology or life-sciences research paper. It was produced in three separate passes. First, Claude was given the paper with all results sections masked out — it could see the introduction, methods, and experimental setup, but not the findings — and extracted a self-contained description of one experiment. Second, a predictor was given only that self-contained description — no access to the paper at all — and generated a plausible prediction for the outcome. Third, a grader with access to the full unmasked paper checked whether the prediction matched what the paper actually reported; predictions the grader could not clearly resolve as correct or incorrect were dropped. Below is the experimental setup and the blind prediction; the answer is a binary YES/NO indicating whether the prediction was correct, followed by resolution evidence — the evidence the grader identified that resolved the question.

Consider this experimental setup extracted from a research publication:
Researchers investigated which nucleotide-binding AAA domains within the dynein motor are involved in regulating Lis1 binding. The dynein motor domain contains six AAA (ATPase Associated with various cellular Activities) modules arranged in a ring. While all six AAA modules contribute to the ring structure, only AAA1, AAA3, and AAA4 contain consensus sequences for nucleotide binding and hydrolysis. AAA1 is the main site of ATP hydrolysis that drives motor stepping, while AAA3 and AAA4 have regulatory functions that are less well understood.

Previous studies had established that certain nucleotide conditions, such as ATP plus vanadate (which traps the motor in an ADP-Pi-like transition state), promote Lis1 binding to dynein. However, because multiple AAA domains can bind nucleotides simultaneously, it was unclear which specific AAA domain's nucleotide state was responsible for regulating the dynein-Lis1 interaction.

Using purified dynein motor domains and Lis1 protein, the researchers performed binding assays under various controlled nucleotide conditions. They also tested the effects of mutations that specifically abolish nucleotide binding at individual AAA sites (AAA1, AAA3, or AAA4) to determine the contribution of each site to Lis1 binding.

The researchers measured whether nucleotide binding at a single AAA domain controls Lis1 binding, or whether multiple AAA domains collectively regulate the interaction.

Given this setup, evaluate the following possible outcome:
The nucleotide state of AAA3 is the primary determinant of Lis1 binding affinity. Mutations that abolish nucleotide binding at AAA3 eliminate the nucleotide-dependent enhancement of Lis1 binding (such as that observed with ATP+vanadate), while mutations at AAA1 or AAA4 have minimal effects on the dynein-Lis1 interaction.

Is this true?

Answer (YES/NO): NO